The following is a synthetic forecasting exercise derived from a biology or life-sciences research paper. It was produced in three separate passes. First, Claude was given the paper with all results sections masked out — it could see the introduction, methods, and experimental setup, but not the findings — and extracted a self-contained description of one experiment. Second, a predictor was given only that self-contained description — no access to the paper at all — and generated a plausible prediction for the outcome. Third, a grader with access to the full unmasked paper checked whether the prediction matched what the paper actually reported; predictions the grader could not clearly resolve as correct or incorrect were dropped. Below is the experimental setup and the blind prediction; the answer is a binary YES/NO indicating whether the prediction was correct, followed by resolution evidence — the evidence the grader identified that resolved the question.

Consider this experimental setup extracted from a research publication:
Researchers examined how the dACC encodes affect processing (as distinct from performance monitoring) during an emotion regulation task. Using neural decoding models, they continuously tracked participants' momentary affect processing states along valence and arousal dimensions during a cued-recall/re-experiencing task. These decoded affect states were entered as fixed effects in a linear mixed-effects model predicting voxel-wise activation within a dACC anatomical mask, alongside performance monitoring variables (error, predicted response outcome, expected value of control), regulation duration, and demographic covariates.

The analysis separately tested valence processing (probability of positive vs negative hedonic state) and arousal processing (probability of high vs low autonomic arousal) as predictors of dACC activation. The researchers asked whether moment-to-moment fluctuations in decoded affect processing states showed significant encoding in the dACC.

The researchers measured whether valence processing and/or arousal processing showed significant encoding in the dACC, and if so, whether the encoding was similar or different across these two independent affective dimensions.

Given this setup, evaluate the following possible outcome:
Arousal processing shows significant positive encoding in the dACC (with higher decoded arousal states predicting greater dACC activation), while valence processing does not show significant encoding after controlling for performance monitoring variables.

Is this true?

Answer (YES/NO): YES